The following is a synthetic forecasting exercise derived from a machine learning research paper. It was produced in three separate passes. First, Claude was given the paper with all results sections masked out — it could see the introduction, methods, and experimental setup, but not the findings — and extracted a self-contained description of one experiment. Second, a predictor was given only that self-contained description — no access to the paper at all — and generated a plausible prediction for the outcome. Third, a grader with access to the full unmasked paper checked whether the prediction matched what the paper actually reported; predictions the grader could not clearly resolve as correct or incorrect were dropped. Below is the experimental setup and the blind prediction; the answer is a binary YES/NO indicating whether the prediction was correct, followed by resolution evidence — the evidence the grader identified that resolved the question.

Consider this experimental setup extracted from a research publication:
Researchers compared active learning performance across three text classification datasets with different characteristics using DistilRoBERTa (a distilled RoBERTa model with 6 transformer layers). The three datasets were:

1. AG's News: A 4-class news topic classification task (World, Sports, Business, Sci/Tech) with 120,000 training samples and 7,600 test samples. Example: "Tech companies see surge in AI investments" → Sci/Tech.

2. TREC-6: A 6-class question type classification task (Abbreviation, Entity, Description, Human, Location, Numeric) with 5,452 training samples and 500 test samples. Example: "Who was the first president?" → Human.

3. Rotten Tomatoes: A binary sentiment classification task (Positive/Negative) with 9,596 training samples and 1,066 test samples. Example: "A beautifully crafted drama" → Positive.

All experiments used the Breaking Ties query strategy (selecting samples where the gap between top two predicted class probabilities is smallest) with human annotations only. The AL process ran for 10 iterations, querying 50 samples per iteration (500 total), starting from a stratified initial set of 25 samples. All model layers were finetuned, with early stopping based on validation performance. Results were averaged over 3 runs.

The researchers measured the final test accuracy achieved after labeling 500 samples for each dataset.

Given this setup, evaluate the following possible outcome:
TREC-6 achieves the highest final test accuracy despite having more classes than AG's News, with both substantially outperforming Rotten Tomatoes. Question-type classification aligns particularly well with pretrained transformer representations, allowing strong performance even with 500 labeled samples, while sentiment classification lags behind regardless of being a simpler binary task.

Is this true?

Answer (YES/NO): YES